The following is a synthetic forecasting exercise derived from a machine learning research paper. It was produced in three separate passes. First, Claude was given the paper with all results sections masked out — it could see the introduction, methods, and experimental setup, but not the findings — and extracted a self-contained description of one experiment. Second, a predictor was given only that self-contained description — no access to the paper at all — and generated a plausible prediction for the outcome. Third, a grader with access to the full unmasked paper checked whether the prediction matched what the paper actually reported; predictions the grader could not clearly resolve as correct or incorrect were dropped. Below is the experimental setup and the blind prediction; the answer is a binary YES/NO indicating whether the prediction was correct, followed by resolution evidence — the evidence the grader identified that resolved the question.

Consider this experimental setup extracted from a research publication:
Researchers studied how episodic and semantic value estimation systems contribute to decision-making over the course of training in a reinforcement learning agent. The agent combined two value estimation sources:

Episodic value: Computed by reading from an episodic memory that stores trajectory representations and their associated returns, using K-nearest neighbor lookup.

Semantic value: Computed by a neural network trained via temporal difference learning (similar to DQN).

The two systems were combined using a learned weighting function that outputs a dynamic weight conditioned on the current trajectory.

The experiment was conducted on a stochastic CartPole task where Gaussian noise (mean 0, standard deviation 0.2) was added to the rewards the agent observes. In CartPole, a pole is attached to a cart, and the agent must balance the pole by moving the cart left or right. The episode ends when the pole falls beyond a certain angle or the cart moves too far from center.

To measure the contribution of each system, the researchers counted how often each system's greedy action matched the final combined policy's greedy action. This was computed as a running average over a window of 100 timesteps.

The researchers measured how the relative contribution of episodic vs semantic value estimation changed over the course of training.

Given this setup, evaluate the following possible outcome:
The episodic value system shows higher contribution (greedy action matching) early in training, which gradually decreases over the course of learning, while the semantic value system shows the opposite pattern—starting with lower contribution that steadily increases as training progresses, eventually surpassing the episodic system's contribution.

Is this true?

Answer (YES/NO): YES